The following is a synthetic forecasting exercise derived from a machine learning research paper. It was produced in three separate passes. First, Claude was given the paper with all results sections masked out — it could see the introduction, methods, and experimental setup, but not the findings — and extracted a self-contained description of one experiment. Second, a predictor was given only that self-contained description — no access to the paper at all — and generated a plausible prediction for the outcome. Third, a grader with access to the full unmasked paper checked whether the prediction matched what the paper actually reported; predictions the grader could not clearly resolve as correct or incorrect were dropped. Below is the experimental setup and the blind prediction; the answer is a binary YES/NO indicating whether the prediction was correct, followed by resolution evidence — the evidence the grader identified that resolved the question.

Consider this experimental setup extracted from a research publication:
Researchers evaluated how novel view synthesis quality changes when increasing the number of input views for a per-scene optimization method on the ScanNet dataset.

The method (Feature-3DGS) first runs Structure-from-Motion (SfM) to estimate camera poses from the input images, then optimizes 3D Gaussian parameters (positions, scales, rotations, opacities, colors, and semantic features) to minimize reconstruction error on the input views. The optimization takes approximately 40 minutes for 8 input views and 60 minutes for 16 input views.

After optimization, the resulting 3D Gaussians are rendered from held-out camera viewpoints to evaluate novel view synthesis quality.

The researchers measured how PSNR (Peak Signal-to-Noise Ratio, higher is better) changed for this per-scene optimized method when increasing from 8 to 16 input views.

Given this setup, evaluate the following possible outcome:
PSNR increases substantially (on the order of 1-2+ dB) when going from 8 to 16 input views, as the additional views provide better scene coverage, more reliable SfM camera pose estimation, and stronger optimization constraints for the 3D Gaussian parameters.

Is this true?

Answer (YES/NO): NO